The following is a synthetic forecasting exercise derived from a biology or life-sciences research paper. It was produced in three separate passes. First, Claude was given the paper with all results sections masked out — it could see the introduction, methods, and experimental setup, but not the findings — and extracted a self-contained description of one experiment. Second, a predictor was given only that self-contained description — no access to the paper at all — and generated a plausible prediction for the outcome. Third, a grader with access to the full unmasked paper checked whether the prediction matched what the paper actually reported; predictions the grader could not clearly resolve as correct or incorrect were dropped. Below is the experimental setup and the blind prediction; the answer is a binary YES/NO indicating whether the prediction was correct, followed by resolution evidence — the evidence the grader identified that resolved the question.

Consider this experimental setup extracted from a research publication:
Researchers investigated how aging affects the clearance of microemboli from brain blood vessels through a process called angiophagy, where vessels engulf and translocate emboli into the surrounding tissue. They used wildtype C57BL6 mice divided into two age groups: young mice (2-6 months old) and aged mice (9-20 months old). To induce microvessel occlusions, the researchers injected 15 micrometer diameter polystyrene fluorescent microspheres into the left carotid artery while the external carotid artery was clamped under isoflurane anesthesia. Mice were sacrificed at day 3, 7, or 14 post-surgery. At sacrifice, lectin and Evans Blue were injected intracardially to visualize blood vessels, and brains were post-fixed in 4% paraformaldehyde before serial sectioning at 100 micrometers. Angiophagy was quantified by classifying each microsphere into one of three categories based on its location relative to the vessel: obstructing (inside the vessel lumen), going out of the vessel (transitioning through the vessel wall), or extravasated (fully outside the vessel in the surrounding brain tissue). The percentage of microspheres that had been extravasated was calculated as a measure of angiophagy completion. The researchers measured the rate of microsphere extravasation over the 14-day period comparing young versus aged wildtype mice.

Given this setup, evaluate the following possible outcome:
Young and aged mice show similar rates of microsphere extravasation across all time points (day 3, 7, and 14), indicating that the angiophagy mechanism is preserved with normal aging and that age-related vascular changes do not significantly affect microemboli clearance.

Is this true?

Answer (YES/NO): NO